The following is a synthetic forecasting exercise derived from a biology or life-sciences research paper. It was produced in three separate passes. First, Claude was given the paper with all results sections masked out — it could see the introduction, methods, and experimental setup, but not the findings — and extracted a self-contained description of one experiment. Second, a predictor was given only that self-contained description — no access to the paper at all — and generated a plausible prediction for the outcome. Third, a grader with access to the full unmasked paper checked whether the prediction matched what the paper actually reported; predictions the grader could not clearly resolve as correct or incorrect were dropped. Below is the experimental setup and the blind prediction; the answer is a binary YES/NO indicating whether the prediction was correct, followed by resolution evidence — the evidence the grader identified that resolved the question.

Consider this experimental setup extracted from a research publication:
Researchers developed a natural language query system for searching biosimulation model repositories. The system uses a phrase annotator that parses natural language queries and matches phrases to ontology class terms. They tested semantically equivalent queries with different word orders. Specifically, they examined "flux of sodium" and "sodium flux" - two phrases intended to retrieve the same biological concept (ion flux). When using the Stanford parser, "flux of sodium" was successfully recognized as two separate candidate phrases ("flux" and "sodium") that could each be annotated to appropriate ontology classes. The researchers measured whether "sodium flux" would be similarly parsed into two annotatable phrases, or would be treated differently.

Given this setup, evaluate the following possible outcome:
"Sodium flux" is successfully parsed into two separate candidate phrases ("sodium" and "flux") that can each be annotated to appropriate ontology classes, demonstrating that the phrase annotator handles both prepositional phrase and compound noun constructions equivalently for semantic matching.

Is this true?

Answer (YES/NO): NO